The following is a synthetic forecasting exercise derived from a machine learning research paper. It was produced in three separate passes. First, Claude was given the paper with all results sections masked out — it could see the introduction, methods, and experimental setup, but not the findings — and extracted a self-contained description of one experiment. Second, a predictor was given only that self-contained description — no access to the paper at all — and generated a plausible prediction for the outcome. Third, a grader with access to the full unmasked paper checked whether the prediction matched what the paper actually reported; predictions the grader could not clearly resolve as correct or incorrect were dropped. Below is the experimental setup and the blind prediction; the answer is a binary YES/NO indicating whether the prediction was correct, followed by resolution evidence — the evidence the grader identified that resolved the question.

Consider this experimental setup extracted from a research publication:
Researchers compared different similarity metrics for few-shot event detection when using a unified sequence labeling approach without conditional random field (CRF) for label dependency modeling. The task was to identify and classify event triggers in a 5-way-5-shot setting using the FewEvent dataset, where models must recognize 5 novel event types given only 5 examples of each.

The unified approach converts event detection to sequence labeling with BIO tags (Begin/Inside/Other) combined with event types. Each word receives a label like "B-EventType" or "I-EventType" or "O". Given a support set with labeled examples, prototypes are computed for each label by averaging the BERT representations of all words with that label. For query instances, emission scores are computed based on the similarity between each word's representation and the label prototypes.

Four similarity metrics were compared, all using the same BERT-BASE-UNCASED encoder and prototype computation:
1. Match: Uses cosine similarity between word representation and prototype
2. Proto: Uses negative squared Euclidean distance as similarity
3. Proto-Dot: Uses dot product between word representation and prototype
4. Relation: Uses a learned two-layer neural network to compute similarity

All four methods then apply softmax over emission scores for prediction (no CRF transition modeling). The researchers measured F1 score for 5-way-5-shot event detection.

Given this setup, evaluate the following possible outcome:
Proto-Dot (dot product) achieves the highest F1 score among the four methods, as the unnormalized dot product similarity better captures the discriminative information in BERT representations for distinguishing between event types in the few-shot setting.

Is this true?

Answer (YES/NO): YES